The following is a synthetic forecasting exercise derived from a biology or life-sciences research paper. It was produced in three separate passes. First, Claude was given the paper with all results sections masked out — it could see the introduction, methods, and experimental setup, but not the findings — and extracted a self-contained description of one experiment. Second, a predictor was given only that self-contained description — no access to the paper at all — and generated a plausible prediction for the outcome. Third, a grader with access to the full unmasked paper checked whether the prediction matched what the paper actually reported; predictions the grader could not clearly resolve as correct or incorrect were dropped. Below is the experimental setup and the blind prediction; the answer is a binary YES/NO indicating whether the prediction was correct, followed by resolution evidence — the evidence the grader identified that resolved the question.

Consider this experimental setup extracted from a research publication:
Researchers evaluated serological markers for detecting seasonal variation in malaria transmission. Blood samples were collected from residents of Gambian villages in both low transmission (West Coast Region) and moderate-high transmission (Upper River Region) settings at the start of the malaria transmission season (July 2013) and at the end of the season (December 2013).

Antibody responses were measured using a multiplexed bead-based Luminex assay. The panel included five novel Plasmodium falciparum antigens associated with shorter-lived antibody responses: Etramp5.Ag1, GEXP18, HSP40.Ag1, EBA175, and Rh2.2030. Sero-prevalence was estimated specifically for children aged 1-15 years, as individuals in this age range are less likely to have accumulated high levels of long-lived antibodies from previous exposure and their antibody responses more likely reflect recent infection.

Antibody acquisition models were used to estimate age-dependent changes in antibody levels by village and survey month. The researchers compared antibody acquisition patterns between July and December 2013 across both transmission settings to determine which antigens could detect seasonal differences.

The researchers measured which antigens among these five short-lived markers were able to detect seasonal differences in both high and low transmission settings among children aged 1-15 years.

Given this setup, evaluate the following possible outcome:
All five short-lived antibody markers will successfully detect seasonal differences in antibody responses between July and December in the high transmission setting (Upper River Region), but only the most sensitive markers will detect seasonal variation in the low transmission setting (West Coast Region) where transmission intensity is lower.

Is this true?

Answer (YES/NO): NO